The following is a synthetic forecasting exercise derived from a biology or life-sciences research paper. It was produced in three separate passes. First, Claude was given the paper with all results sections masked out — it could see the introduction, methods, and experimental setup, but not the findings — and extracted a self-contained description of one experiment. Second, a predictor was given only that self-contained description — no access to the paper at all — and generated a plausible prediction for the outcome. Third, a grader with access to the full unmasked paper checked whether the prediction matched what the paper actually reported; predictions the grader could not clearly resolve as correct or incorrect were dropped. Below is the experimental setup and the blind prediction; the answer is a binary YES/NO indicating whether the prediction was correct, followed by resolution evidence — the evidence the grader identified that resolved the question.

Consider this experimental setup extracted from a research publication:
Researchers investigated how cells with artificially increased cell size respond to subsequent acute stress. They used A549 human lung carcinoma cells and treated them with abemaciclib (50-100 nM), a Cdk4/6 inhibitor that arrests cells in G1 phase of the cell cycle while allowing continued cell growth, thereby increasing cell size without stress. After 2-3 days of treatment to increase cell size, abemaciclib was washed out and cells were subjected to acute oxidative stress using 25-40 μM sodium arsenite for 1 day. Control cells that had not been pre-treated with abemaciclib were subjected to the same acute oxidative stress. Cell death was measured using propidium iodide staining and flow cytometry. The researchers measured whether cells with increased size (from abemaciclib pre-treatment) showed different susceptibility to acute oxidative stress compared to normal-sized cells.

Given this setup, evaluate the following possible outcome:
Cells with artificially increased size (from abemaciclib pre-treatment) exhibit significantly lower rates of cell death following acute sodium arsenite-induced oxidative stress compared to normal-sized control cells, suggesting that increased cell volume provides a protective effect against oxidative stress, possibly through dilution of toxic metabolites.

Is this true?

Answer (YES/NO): YES